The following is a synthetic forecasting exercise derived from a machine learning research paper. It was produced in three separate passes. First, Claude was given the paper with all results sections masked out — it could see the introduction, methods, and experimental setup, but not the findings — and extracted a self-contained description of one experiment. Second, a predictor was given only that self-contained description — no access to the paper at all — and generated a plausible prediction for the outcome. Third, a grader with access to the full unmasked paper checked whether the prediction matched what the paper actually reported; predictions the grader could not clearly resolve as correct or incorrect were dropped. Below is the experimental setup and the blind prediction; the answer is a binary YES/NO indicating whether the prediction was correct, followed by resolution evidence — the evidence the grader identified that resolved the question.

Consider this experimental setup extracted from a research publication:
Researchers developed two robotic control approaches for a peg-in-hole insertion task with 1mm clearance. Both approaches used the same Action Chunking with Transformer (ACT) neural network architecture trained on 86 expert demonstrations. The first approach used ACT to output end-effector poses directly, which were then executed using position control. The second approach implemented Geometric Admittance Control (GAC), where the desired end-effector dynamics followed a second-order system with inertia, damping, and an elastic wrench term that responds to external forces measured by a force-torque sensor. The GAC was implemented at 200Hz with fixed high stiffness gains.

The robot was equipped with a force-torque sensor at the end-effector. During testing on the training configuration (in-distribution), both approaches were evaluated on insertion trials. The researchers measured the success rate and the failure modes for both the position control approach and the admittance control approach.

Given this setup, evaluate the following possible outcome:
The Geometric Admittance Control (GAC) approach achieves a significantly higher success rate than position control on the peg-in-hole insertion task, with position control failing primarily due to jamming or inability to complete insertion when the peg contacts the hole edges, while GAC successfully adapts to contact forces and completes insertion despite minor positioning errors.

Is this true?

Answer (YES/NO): NO